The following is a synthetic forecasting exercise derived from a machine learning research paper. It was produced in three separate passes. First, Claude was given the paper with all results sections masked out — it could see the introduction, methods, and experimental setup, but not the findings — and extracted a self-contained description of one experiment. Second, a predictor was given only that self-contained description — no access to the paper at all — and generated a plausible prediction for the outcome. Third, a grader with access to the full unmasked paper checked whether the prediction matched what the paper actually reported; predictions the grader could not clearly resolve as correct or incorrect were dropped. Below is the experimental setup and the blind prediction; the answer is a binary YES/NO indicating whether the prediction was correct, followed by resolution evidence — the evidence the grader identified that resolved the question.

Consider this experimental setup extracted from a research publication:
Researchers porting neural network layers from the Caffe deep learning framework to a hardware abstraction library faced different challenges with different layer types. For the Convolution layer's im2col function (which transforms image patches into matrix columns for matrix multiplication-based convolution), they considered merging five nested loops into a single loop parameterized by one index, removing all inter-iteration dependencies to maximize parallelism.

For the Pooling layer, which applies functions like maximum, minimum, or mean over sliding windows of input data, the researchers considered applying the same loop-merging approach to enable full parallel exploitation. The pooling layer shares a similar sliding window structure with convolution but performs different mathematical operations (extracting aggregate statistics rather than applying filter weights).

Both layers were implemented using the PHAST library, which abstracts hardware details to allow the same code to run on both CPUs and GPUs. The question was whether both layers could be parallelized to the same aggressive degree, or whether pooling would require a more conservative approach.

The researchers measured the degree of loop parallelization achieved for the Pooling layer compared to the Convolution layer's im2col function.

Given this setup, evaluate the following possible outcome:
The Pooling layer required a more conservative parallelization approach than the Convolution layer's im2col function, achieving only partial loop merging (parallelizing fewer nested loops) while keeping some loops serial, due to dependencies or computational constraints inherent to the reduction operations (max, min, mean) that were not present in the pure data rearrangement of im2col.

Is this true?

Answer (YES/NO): NO